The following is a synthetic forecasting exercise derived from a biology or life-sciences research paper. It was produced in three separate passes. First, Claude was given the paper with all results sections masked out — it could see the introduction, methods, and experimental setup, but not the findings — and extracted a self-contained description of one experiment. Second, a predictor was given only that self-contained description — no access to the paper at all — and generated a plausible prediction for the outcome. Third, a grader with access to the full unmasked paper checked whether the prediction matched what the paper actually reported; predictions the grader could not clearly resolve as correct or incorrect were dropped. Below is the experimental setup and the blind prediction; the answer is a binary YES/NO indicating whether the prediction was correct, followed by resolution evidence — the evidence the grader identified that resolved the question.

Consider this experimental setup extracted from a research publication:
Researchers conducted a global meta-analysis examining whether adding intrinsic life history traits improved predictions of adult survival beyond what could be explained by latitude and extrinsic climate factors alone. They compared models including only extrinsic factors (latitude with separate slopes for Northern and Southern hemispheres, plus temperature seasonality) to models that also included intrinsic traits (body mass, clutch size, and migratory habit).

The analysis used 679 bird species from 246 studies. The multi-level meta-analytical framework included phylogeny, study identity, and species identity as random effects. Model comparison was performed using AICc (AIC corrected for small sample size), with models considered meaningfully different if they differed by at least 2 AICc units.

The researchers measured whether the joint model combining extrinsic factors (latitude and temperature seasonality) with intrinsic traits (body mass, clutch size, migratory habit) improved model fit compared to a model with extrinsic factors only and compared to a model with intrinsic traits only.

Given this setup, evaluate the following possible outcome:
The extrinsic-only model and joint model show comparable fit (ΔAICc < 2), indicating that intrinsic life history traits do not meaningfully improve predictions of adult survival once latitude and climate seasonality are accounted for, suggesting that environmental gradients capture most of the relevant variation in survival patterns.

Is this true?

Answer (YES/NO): NO